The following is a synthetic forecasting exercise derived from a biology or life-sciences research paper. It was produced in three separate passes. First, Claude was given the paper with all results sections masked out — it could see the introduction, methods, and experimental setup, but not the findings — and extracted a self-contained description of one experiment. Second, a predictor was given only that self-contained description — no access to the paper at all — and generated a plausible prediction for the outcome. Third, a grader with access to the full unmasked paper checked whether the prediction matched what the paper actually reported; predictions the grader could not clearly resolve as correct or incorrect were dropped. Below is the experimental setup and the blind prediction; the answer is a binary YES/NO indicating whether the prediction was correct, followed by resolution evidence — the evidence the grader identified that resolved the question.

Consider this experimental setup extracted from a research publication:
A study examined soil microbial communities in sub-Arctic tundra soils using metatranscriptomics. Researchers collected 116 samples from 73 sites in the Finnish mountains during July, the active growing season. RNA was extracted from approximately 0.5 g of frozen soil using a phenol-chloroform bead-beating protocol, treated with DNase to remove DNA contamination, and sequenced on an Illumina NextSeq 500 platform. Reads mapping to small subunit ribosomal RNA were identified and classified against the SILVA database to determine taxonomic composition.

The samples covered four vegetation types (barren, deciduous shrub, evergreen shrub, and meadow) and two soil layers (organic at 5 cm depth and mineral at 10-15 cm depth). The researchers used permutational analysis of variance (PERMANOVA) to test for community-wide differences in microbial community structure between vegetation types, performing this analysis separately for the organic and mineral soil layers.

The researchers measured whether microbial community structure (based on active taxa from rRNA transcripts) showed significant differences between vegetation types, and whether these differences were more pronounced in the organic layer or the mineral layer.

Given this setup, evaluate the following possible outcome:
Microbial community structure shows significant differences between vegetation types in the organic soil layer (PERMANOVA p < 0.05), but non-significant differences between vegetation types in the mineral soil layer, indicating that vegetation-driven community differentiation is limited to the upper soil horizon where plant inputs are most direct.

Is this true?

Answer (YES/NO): NO